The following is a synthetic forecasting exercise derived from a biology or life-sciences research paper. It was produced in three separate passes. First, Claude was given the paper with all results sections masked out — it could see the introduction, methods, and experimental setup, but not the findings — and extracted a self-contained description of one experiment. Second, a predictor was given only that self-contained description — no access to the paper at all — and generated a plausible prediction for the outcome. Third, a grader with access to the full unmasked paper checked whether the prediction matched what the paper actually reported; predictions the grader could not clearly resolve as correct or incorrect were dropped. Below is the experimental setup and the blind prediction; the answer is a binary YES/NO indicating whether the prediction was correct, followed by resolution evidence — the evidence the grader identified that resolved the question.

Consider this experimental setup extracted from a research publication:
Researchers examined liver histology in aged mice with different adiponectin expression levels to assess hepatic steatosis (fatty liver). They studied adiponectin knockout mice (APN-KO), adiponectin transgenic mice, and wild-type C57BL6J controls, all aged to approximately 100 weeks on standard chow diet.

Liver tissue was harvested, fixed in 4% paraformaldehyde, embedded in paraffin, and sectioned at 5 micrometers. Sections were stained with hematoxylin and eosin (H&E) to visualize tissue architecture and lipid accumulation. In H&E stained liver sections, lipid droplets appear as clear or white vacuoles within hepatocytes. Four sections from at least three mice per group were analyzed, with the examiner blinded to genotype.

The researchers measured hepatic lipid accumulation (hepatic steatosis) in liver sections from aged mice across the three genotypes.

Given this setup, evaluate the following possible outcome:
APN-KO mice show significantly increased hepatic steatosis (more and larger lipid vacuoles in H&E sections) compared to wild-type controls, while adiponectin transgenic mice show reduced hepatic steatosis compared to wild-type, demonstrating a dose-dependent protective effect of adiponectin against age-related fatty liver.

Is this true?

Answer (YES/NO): NO